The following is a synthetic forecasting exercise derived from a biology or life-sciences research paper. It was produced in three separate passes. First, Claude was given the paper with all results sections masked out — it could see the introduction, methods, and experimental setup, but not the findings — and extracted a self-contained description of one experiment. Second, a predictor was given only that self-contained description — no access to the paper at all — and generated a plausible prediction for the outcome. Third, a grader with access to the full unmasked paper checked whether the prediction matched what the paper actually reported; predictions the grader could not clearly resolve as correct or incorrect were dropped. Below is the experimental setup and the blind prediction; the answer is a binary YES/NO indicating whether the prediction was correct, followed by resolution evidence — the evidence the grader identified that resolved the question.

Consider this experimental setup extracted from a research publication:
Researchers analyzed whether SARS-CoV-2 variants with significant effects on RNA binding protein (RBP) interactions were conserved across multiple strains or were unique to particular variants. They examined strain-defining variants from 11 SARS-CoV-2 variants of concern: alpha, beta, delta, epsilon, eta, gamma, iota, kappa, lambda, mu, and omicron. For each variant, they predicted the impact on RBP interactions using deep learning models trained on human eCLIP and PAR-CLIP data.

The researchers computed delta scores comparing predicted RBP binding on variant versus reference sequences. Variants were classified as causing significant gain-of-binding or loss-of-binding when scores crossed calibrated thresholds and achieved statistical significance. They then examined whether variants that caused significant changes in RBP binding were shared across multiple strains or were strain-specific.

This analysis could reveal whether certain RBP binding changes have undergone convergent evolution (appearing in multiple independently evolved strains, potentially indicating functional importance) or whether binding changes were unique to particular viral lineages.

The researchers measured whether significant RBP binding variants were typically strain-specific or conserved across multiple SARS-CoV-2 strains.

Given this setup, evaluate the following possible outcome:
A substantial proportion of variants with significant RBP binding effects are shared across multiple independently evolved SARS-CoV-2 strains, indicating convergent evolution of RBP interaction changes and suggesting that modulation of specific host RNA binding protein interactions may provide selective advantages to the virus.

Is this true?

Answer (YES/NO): NO